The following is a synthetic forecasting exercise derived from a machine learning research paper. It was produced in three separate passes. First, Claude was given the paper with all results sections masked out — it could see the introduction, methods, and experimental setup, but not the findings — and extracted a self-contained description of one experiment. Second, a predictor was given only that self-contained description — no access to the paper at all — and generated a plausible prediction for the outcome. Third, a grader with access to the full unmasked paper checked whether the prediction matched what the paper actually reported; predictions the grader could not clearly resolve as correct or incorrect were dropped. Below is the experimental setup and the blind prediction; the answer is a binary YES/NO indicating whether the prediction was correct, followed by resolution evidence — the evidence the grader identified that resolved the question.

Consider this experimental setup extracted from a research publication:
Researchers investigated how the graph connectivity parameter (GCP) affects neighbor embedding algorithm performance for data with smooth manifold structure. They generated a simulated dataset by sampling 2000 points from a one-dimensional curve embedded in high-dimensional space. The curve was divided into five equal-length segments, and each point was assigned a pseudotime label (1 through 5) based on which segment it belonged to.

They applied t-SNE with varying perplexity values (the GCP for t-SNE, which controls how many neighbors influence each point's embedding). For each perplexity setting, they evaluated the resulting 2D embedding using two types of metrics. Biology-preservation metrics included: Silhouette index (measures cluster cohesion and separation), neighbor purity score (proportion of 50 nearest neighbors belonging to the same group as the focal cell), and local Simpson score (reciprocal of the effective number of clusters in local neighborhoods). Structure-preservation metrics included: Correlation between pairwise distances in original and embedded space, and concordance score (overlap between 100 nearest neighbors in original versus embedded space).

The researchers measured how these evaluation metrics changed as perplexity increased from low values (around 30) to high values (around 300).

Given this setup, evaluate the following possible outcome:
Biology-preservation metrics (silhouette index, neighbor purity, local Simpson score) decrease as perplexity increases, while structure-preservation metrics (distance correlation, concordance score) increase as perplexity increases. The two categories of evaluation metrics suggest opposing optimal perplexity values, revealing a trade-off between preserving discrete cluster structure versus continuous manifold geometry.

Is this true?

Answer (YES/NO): NO